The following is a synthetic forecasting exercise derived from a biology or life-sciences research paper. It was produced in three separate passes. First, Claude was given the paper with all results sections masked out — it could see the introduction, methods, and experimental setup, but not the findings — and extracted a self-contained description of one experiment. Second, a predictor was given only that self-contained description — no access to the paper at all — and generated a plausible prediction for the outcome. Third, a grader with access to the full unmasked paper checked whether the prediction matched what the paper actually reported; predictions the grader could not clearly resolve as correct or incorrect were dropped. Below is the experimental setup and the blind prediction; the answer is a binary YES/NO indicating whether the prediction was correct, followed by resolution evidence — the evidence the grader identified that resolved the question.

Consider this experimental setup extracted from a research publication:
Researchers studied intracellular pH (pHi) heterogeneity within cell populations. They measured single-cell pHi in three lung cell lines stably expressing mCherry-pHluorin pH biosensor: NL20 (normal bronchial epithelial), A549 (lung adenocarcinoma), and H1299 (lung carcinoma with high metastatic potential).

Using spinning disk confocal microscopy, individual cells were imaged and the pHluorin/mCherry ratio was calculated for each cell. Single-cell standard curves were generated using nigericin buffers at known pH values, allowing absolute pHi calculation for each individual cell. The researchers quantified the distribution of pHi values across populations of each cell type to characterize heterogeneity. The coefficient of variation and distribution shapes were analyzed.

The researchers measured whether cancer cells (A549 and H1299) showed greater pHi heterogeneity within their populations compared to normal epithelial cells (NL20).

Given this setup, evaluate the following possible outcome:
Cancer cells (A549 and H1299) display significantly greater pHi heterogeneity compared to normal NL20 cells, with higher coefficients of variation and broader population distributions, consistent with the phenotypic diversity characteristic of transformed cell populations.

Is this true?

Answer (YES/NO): NO